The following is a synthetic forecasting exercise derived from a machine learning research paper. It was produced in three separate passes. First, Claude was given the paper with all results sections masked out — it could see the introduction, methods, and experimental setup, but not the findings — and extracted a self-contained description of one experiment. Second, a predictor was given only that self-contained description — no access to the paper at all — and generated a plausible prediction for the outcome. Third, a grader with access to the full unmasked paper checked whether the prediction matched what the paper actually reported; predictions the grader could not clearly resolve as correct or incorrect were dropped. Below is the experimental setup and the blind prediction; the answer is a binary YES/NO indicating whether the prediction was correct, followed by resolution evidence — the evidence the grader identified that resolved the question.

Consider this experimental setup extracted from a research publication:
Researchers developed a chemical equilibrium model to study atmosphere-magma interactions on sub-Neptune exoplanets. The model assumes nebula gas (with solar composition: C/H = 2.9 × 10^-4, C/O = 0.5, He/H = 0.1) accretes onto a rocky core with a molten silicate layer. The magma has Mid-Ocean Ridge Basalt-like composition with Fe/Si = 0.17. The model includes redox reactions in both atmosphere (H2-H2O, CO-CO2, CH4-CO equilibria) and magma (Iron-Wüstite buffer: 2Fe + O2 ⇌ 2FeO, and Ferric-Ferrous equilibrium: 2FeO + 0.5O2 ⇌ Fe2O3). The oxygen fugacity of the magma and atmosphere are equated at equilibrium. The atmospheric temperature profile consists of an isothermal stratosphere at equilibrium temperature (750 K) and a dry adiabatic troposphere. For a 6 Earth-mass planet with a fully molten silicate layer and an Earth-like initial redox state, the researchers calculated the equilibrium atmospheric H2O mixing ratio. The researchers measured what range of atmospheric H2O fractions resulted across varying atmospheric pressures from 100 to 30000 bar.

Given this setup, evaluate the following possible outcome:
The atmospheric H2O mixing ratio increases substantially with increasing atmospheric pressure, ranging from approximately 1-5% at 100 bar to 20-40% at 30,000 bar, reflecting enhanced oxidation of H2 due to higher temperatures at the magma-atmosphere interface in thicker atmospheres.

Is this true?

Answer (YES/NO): NO